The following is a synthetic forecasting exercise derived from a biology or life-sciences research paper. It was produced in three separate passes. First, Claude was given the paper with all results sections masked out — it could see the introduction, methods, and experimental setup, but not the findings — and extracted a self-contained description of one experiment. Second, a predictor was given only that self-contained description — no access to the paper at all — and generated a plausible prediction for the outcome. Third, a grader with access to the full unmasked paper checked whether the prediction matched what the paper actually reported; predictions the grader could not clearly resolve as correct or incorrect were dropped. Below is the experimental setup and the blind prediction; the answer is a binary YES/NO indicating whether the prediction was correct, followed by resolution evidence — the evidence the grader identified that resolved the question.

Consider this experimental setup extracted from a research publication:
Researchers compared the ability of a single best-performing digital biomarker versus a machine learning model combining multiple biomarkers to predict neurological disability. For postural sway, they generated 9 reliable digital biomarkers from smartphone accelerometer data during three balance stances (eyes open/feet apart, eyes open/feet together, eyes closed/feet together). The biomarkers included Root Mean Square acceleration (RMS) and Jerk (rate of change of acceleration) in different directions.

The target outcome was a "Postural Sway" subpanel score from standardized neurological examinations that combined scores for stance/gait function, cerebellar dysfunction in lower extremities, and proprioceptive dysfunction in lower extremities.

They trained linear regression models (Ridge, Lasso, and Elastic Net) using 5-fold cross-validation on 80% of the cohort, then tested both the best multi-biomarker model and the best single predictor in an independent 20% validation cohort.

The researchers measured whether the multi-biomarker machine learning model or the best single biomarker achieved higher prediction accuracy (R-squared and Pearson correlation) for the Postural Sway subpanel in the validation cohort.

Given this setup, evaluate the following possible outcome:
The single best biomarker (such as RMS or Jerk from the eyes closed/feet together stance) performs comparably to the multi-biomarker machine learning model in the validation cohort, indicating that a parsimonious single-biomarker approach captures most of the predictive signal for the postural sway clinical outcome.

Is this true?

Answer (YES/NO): NO